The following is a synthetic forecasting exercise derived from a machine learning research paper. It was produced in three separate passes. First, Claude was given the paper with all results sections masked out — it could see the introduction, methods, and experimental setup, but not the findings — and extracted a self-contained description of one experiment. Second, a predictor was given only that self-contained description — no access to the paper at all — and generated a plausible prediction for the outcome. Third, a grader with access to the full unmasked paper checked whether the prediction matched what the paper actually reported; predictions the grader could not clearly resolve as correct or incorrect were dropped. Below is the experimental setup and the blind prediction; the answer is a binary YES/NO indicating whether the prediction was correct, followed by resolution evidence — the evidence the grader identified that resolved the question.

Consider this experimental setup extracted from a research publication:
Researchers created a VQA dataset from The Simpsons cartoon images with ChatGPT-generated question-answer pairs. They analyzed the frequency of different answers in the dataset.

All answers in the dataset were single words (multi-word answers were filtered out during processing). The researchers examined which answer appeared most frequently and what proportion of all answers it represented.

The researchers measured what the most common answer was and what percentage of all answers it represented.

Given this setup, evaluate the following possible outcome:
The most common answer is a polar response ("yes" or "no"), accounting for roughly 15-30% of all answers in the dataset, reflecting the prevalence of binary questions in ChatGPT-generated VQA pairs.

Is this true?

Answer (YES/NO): YES